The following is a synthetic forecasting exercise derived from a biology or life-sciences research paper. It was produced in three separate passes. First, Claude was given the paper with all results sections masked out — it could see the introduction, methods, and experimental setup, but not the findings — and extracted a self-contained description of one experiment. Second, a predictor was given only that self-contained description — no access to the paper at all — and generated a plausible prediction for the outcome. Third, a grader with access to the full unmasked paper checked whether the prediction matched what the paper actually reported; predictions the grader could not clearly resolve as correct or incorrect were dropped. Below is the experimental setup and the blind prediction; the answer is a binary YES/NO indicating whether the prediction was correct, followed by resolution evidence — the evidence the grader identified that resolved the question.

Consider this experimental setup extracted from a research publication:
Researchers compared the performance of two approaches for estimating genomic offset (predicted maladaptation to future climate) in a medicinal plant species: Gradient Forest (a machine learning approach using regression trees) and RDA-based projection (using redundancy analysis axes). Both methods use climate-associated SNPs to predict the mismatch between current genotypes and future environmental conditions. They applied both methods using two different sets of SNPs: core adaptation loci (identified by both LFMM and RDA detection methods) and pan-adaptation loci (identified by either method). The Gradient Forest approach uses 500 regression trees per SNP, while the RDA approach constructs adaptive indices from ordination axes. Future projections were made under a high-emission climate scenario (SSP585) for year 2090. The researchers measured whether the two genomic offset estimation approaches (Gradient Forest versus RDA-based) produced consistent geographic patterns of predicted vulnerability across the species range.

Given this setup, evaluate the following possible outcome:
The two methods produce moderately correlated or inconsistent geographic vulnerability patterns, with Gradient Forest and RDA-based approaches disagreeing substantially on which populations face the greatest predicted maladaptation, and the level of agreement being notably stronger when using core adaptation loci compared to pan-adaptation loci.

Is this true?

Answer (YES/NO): NO